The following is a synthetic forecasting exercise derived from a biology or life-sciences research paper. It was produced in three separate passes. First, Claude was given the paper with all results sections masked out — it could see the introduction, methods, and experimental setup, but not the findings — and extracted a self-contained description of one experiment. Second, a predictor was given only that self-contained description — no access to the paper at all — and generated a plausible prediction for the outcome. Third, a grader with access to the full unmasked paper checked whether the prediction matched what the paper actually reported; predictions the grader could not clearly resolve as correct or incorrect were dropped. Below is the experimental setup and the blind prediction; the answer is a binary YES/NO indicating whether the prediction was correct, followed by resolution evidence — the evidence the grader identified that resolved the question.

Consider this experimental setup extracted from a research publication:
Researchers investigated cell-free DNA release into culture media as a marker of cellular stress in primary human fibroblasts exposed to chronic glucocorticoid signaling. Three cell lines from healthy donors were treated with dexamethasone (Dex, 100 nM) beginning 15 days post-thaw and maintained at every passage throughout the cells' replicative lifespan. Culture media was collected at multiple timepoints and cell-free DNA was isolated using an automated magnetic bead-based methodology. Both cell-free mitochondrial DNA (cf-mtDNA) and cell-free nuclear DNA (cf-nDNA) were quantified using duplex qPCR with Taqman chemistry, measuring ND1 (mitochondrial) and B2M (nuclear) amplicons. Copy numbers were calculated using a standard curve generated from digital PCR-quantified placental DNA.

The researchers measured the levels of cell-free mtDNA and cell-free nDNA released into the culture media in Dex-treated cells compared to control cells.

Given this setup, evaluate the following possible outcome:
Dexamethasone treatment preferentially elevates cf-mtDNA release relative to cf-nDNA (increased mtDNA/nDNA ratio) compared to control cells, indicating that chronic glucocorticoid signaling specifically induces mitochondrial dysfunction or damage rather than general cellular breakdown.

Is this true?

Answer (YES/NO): NO